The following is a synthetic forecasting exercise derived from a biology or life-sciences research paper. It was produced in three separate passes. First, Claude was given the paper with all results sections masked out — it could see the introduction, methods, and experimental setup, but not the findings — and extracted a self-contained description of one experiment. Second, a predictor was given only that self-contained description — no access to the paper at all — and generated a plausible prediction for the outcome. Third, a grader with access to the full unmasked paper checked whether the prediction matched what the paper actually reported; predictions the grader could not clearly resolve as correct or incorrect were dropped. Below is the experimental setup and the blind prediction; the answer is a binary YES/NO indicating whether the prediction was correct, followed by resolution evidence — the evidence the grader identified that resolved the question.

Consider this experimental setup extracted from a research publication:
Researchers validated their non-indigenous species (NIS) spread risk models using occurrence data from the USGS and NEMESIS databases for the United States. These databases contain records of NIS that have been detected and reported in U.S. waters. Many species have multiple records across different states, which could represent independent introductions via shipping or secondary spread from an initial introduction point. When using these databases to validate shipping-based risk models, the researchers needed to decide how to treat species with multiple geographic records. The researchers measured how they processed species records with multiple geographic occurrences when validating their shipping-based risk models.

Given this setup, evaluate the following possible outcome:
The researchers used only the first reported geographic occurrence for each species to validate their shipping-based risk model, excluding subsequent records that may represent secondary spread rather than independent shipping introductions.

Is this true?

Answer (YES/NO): NO